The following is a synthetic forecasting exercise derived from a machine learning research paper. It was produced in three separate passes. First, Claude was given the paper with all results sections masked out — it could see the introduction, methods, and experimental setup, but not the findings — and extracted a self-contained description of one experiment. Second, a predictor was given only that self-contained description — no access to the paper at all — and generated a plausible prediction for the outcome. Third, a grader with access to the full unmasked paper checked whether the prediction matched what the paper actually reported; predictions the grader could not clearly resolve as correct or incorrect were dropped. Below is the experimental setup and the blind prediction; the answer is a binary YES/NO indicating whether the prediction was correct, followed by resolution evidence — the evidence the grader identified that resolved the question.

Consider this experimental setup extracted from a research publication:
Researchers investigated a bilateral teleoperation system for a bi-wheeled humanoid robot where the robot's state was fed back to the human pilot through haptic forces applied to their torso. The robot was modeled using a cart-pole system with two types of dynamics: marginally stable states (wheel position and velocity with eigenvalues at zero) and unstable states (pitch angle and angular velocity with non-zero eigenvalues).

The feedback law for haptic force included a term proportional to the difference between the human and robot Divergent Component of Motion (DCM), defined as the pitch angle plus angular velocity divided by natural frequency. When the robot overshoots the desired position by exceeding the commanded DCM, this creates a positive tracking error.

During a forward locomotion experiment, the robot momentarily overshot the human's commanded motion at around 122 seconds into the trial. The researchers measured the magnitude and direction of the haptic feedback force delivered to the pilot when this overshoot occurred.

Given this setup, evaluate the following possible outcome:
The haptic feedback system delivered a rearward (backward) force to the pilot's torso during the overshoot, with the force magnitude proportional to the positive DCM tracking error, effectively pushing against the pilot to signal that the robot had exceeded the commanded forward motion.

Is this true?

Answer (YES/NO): NO